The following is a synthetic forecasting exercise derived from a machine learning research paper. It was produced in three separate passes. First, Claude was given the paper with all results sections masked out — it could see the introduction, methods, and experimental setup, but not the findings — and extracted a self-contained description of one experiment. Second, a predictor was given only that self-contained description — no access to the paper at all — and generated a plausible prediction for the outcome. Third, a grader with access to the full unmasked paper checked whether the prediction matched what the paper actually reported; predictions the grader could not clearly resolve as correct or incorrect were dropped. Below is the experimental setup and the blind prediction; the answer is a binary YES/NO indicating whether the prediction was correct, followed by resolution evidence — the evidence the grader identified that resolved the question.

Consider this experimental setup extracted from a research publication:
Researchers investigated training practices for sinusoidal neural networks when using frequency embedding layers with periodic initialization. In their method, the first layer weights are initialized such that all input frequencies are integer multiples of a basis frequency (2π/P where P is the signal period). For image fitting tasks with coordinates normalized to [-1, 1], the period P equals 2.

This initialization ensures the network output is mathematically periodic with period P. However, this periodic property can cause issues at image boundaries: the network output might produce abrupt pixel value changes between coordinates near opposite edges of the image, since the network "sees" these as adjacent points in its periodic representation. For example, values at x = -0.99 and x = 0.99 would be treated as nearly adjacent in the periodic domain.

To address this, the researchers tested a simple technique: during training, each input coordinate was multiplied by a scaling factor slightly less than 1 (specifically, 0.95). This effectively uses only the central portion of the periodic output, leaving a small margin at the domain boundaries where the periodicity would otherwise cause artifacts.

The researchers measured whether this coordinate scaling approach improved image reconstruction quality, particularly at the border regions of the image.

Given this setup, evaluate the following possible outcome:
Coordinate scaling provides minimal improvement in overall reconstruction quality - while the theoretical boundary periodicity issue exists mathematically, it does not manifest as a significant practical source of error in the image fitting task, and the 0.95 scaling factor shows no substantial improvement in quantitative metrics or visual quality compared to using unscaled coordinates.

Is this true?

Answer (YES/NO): NO